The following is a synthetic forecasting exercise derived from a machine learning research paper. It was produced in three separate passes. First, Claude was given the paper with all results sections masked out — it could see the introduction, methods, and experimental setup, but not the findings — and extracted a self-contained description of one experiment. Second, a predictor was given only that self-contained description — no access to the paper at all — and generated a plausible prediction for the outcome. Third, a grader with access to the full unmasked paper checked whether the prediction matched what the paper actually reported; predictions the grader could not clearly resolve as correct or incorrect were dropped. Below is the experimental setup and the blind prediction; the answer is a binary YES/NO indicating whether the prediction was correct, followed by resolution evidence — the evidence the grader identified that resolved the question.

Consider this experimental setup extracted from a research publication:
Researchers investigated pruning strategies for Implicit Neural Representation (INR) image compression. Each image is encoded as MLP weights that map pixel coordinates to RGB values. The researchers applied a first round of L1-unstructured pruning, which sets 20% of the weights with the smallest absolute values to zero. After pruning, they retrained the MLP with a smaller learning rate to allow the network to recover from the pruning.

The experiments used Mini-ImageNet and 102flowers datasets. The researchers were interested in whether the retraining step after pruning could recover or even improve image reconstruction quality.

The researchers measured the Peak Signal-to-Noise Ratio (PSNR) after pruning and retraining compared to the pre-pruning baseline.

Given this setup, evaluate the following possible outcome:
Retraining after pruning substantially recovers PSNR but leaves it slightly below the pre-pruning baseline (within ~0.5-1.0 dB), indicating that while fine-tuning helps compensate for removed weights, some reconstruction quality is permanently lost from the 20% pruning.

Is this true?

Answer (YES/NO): NO